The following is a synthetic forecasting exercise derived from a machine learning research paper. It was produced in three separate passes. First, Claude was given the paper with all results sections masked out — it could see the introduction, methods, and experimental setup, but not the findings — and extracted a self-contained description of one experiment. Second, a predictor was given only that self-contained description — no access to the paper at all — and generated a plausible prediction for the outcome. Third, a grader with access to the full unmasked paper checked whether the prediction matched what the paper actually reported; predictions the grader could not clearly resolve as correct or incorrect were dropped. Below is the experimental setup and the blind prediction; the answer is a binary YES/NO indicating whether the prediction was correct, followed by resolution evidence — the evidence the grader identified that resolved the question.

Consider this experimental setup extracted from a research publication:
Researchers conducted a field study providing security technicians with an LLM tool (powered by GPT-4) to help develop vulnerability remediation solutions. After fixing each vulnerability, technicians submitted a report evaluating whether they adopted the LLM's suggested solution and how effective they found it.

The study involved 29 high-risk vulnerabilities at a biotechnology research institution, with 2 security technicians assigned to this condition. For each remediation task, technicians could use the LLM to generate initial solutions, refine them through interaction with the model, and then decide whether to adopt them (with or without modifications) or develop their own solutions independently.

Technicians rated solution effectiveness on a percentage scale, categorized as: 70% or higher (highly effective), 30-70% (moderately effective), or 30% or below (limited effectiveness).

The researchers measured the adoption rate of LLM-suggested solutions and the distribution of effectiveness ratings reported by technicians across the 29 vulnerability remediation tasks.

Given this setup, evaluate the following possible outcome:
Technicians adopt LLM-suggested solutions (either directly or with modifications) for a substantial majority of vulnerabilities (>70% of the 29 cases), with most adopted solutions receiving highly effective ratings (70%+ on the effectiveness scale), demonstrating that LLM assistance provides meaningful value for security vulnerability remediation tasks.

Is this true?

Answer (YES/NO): YES